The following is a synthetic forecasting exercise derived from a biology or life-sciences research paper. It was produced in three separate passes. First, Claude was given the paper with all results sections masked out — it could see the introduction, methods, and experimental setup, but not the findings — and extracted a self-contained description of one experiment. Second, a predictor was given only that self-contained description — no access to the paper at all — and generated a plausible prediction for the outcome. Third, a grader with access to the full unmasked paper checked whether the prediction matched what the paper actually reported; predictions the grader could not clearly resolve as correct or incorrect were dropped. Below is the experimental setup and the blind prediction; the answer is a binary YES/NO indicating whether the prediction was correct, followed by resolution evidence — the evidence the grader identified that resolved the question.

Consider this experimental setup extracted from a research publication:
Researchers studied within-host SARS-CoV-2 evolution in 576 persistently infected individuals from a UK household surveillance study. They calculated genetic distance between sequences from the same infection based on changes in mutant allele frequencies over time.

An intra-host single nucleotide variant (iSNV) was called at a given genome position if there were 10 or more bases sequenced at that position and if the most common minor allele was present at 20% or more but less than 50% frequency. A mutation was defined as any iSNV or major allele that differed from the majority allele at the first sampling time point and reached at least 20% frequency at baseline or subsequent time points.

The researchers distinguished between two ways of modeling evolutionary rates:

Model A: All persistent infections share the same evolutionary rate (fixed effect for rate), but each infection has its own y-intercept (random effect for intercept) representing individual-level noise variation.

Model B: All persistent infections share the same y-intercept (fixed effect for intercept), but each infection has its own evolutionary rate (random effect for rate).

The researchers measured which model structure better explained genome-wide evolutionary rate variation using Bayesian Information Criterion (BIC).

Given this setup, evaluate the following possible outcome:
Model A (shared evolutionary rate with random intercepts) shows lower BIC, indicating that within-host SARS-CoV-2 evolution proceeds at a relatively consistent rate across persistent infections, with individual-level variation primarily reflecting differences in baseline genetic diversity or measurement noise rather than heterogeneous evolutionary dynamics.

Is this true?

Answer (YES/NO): NO